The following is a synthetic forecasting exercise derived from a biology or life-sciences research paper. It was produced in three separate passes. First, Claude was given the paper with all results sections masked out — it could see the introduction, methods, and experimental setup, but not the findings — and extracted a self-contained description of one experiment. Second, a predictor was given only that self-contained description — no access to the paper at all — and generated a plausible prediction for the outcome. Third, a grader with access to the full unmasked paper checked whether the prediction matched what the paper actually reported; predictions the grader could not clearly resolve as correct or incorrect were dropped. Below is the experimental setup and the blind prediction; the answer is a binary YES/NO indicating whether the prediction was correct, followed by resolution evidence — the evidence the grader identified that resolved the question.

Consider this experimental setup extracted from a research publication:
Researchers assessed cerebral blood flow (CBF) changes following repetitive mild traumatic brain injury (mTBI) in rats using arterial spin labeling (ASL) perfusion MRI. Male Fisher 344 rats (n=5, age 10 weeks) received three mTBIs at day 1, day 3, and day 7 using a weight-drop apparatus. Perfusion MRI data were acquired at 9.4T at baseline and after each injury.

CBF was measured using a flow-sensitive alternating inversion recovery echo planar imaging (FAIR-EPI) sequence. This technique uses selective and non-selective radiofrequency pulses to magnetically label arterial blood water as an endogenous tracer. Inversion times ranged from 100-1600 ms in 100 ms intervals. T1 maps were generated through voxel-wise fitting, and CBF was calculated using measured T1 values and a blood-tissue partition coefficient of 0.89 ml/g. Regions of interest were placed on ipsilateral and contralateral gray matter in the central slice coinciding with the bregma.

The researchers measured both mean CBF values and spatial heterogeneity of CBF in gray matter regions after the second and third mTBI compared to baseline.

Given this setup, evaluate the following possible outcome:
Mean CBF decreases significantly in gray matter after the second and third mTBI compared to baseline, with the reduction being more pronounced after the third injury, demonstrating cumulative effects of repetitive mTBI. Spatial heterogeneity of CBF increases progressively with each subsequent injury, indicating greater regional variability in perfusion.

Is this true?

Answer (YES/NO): NO